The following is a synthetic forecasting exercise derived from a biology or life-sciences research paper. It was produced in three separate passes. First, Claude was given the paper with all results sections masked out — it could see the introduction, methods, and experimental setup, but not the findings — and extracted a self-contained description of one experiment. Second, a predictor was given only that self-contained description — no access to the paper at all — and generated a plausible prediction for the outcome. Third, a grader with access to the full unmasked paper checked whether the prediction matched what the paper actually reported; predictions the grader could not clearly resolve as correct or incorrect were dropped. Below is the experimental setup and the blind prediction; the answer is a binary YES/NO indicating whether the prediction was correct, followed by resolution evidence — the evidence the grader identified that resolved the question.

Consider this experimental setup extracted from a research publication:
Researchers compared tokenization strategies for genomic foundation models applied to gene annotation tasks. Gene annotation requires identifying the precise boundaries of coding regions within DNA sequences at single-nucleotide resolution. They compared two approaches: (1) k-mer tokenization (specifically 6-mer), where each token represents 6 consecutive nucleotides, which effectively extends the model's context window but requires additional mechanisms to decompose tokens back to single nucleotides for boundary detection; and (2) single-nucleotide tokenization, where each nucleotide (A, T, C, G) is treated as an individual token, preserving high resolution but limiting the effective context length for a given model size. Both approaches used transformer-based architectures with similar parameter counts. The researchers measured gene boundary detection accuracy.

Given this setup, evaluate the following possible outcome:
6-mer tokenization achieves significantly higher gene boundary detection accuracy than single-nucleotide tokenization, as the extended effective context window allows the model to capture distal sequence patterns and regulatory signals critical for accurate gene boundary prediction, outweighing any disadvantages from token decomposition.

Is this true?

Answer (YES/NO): NO